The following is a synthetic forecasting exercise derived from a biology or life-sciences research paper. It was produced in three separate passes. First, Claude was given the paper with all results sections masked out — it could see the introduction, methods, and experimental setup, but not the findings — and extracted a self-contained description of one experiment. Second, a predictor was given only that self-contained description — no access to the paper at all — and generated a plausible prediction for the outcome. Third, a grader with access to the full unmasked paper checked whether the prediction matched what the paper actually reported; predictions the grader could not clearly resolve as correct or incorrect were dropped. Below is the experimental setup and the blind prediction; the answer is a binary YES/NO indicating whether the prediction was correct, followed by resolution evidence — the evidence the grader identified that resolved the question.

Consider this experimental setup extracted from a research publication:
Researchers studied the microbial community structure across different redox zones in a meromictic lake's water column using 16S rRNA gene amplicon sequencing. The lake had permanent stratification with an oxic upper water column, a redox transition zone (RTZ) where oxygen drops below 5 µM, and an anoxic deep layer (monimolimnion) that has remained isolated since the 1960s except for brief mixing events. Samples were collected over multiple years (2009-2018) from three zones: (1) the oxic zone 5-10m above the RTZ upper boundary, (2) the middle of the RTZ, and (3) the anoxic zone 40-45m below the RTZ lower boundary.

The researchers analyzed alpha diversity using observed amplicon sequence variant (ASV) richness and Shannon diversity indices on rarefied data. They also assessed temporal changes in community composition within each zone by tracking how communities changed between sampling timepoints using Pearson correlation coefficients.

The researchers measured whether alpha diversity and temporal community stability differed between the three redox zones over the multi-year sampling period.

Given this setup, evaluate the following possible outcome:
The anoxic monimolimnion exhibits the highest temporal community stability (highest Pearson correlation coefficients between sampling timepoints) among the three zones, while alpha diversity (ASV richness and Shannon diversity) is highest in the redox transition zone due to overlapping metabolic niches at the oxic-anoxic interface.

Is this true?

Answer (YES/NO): NO